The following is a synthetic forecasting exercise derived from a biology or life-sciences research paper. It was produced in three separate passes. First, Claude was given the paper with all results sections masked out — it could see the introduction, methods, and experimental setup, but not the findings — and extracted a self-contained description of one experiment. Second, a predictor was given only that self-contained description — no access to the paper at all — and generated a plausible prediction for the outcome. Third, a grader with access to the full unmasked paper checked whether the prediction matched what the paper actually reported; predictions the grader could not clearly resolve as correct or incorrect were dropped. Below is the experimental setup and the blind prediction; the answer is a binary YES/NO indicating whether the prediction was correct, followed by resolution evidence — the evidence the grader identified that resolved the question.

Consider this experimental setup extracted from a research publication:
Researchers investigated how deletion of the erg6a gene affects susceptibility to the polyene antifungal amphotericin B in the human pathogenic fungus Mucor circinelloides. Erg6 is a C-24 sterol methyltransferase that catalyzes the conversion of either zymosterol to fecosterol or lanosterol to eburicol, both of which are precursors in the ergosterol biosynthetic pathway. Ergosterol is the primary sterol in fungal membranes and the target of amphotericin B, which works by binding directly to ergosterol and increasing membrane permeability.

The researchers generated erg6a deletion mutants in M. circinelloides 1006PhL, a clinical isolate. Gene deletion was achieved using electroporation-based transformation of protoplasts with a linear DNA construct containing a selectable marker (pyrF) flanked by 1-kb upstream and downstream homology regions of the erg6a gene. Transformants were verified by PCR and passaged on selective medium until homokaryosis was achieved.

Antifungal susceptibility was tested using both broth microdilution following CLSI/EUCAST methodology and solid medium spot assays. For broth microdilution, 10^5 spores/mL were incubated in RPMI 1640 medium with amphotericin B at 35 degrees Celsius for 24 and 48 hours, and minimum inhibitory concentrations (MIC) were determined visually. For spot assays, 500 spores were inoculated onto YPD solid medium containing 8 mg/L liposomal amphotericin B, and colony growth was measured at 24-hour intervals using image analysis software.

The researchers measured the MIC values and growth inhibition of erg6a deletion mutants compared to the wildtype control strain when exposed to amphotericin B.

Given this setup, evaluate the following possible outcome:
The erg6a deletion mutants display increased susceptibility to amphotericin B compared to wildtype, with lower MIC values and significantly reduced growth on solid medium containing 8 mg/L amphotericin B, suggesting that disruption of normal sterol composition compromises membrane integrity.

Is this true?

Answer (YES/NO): NO